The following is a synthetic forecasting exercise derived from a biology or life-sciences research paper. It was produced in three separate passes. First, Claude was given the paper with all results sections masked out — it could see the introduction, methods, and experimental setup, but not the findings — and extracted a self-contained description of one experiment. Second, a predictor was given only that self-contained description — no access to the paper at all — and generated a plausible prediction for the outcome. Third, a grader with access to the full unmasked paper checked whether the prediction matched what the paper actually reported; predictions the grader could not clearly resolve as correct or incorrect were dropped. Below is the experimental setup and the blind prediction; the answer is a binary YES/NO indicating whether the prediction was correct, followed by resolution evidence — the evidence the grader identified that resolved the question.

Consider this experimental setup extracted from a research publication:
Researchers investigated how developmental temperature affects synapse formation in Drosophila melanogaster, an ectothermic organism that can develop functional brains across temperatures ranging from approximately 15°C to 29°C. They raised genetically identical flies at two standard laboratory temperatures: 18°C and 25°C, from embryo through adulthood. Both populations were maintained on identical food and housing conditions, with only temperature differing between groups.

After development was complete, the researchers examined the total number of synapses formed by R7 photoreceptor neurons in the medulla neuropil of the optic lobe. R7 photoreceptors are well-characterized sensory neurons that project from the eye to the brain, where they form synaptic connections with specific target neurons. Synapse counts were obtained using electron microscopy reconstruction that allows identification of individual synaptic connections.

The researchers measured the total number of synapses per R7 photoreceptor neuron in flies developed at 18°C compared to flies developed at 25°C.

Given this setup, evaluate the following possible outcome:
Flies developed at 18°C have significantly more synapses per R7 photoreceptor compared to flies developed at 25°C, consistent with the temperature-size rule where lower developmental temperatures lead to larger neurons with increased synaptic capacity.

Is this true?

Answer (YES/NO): YES